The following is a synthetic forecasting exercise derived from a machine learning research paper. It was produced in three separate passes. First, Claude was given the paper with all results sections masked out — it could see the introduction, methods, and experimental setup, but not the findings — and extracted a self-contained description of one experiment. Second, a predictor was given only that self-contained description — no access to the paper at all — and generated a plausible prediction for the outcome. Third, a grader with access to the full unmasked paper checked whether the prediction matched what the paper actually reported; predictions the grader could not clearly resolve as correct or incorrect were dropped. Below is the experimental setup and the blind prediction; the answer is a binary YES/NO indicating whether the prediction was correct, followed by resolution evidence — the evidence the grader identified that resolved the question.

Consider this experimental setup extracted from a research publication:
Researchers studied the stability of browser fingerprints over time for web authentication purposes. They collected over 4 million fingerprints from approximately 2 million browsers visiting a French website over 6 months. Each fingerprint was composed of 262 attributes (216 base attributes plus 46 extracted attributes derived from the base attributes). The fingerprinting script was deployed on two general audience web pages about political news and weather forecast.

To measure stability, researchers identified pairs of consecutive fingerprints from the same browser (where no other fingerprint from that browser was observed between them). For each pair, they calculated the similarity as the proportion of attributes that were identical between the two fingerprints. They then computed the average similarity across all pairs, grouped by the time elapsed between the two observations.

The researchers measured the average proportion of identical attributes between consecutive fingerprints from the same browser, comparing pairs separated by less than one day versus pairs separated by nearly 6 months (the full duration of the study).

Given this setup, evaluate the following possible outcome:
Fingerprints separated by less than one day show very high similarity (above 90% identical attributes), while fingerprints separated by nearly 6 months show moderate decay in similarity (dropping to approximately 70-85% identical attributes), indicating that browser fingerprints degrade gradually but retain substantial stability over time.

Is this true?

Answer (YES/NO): NO